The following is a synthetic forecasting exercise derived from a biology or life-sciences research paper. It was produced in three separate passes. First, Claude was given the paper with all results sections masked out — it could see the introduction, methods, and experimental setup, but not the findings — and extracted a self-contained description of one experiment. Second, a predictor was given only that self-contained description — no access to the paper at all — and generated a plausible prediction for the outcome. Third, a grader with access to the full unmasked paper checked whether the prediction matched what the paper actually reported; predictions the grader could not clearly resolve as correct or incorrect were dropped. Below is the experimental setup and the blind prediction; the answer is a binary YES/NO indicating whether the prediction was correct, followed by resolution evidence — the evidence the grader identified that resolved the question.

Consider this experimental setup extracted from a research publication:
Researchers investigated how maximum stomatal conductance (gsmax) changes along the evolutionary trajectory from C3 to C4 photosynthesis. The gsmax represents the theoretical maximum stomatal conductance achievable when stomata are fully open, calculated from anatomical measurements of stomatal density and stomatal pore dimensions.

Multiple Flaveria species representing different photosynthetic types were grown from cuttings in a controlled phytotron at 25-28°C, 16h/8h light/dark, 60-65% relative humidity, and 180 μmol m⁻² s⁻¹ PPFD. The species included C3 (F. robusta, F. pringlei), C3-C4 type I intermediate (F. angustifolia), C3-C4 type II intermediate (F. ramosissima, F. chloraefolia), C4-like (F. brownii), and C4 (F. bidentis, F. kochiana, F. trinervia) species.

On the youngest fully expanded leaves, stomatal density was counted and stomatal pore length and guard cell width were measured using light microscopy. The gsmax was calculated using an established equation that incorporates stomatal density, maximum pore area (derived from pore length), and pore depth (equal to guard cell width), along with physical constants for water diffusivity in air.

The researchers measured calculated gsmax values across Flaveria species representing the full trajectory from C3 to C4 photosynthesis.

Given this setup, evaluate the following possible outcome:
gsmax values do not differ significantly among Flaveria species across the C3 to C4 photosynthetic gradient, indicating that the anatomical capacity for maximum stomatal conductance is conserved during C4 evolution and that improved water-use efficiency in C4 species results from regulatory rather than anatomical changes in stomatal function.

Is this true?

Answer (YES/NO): NO